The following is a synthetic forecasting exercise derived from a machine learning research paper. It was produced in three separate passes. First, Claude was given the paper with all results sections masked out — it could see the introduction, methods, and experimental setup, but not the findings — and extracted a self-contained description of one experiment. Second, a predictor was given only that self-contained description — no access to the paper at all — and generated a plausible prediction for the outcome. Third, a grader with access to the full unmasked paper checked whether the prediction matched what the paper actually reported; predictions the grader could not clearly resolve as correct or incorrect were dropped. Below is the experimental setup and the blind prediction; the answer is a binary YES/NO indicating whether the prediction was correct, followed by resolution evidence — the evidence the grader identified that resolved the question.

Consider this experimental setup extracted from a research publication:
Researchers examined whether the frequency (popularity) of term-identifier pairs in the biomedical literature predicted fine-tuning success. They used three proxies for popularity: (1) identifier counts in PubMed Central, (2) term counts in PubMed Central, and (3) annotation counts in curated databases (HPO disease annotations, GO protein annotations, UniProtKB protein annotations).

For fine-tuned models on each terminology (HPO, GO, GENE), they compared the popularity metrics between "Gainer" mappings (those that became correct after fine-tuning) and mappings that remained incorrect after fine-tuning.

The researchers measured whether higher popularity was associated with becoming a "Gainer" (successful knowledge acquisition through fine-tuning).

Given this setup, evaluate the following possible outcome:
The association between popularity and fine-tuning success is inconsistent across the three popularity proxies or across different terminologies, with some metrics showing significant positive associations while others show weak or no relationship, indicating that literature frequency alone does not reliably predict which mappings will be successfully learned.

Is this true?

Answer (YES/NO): YES